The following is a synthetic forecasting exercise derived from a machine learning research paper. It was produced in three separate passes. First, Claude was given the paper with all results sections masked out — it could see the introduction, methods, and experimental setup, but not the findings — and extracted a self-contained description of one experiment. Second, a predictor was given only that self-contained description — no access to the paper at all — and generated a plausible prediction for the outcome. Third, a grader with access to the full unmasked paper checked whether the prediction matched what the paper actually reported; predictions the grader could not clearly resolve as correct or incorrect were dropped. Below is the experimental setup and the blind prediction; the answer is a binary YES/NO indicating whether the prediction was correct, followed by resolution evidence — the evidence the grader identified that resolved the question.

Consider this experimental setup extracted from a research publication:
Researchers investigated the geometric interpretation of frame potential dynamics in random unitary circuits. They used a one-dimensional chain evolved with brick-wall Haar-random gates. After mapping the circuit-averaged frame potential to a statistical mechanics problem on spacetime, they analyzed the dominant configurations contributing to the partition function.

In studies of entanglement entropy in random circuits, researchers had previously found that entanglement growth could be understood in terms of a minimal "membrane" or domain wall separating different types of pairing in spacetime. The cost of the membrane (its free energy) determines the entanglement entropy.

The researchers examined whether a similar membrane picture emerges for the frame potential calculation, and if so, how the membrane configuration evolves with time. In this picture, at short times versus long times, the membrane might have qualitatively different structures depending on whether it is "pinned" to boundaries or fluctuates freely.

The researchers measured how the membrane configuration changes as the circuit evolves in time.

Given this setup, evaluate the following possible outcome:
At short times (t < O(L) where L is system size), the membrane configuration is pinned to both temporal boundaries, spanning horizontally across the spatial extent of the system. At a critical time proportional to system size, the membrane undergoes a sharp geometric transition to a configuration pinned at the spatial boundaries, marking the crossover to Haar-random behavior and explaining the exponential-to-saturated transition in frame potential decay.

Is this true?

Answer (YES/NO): NO